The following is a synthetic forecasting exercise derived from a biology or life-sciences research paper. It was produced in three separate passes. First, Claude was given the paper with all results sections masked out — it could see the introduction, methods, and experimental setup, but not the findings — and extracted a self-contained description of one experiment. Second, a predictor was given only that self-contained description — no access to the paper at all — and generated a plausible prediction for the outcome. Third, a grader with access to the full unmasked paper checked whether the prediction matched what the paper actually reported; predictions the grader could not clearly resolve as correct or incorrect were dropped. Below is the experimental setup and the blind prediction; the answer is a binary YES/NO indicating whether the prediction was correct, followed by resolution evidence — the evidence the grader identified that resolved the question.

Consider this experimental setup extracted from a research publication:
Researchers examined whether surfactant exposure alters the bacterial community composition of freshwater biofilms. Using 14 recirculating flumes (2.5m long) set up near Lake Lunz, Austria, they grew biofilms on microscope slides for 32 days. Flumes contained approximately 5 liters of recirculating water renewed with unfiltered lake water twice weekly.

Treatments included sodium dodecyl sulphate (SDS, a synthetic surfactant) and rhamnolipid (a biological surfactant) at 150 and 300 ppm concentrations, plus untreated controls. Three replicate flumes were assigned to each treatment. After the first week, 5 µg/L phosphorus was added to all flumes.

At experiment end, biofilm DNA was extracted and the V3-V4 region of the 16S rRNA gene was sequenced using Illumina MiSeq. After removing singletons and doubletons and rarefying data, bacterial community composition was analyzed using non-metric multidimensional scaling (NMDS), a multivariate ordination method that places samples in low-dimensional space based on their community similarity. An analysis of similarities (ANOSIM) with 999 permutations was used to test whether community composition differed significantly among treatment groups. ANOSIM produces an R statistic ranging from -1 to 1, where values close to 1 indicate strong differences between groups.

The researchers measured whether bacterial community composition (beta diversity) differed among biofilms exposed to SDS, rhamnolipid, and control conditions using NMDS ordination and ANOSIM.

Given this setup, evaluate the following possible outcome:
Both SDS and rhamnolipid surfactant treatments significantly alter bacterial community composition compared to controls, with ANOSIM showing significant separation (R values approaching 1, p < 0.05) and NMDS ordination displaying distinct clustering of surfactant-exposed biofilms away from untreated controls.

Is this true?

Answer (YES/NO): YES